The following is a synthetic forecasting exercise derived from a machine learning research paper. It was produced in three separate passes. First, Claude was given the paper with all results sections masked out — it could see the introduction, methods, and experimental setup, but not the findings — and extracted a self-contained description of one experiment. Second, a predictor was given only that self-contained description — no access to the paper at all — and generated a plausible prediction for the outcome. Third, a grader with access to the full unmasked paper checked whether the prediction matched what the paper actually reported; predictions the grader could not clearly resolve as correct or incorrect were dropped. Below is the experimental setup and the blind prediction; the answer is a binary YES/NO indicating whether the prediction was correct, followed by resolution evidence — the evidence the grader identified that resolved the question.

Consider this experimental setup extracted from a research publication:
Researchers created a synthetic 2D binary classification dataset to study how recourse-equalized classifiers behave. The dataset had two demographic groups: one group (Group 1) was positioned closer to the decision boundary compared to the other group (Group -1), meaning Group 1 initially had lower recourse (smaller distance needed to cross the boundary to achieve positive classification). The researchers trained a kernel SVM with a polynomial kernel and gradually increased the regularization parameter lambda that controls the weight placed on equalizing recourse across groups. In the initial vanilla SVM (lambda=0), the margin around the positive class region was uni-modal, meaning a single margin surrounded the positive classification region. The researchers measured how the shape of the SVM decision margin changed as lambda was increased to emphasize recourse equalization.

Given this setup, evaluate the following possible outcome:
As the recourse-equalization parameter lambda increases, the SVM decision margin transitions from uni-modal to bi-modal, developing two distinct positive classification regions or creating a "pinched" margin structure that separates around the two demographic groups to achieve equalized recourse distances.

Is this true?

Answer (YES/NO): YES